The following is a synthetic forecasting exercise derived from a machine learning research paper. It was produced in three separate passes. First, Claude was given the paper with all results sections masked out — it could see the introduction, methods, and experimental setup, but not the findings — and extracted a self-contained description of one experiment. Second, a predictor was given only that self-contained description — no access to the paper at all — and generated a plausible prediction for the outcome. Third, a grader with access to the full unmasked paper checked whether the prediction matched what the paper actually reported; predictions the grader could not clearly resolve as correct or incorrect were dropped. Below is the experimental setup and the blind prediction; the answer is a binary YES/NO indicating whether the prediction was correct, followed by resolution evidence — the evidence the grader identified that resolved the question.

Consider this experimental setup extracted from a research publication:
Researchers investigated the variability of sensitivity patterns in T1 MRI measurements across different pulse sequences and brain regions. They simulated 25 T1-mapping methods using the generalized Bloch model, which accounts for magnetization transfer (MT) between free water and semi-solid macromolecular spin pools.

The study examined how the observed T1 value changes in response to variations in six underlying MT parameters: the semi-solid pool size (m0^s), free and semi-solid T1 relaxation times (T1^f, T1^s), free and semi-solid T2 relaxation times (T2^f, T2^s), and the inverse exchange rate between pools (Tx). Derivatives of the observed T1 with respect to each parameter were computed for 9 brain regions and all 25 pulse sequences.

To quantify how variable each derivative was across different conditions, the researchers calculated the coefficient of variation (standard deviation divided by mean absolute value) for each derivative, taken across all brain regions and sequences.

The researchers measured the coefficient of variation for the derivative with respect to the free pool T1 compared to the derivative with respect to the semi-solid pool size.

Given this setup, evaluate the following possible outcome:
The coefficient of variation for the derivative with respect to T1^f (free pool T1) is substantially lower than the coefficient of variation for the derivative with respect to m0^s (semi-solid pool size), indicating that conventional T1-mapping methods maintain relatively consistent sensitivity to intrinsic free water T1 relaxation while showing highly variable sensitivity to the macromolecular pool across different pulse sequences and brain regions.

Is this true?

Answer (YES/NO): NO